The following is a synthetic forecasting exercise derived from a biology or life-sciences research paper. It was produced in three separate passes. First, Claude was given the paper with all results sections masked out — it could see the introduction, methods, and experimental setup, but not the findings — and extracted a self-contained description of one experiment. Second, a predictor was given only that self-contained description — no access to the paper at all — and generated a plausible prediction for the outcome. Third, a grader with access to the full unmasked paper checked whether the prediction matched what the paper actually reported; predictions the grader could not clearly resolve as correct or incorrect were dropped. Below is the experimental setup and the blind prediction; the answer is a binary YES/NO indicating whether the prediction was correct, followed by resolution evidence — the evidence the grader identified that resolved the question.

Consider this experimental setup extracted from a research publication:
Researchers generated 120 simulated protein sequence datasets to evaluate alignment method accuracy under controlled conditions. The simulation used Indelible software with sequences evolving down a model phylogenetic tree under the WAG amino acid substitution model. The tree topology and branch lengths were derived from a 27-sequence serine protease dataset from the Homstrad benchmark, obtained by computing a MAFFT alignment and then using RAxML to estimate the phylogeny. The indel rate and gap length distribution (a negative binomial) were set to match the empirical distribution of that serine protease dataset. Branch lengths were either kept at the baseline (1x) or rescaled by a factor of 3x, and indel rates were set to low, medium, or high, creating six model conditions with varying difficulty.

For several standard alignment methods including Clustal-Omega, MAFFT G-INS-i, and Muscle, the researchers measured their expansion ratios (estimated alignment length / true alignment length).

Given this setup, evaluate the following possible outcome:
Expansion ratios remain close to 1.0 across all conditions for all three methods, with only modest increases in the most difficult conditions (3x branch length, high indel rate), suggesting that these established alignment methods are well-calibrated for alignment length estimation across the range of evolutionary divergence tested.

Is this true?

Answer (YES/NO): NO